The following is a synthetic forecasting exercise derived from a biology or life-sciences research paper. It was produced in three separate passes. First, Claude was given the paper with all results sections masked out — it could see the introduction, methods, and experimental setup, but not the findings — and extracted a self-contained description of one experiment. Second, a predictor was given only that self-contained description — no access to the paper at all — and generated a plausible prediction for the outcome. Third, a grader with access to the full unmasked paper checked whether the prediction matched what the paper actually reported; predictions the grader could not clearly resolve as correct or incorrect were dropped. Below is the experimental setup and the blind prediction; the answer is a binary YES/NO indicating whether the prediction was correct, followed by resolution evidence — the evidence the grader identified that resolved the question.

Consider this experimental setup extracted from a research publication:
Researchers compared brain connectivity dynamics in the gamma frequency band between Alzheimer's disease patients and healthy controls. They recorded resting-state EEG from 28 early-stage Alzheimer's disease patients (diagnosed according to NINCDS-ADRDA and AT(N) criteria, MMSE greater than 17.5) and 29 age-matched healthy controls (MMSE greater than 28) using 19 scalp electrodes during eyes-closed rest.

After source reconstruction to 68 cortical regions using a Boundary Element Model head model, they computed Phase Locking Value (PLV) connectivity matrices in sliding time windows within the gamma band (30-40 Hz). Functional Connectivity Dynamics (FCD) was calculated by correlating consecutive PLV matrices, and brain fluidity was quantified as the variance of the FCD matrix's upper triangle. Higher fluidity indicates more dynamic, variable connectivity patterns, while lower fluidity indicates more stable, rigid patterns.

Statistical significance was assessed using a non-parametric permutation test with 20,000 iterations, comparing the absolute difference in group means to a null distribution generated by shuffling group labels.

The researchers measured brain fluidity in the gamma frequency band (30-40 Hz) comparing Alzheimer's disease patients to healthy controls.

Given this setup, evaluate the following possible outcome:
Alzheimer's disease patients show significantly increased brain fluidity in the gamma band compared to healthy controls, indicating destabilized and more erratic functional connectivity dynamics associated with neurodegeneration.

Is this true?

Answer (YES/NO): NO